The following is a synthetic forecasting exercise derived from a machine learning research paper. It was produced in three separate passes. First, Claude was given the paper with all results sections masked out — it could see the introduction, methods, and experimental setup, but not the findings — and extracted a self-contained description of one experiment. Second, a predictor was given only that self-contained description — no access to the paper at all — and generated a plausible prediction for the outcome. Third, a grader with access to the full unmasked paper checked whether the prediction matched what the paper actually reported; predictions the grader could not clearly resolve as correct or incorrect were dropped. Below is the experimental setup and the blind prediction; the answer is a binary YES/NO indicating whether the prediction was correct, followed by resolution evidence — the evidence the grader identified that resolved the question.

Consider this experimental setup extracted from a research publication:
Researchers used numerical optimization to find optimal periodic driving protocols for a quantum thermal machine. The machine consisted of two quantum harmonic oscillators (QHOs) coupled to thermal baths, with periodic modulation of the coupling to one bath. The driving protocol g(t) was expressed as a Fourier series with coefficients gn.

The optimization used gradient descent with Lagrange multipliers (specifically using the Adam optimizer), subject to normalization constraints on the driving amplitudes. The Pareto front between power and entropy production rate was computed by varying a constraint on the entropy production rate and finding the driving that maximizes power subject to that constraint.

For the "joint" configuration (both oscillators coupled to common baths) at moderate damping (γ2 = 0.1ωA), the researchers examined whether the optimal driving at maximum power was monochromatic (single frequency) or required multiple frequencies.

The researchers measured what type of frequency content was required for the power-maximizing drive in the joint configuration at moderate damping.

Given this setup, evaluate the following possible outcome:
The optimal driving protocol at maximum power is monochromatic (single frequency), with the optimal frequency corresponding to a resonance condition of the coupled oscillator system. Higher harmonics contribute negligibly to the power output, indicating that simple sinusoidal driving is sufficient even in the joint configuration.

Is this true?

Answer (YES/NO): YES